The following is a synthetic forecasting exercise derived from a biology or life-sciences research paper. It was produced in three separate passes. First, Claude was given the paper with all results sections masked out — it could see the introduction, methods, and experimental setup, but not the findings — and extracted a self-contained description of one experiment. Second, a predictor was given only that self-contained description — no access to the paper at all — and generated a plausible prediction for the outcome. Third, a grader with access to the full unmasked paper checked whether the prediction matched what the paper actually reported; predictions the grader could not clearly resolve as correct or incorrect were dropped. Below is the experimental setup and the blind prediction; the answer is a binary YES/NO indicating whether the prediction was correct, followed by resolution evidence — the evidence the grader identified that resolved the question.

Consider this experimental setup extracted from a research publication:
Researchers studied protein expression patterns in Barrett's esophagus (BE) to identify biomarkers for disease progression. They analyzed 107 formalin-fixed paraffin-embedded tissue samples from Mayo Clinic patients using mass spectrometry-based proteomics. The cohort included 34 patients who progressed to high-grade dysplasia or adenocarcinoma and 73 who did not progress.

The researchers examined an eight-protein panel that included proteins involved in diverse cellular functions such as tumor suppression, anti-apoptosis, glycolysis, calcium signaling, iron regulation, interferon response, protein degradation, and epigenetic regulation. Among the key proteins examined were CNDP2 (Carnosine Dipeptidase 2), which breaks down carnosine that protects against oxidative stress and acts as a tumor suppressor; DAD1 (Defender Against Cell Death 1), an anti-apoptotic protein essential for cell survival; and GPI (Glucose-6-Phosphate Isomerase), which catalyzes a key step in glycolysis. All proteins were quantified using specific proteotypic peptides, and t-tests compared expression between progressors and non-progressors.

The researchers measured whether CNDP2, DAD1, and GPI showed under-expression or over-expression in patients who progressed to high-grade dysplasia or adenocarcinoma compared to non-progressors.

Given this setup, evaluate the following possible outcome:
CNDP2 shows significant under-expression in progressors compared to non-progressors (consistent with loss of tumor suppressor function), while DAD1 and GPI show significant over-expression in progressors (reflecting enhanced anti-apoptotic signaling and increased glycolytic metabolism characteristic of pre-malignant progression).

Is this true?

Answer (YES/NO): NO